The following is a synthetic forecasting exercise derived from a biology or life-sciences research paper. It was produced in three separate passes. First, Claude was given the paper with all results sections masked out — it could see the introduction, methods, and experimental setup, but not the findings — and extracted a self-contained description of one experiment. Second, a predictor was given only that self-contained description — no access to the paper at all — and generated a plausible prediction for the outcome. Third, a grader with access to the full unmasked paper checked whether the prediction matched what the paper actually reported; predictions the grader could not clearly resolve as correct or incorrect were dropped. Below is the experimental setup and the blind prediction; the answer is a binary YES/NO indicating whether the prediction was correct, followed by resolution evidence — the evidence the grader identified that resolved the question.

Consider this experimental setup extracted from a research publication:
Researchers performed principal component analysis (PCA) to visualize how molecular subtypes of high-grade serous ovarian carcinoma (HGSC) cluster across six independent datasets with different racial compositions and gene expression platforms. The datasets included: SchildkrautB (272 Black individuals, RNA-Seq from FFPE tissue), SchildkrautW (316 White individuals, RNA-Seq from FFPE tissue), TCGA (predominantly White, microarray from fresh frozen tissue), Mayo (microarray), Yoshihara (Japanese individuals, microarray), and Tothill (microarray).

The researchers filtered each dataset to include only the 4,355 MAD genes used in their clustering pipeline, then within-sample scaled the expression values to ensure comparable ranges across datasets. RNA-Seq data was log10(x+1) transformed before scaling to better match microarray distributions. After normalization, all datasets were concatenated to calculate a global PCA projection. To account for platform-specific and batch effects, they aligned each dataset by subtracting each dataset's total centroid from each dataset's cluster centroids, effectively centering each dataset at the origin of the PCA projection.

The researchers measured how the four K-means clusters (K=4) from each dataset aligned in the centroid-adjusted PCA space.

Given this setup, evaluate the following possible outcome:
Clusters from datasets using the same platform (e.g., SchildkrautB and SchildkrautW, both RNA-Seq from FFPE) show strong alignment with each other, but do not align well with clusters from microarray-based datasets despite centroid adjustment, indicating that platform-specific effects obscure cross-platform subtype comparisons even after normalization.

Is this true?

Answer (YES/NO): NO